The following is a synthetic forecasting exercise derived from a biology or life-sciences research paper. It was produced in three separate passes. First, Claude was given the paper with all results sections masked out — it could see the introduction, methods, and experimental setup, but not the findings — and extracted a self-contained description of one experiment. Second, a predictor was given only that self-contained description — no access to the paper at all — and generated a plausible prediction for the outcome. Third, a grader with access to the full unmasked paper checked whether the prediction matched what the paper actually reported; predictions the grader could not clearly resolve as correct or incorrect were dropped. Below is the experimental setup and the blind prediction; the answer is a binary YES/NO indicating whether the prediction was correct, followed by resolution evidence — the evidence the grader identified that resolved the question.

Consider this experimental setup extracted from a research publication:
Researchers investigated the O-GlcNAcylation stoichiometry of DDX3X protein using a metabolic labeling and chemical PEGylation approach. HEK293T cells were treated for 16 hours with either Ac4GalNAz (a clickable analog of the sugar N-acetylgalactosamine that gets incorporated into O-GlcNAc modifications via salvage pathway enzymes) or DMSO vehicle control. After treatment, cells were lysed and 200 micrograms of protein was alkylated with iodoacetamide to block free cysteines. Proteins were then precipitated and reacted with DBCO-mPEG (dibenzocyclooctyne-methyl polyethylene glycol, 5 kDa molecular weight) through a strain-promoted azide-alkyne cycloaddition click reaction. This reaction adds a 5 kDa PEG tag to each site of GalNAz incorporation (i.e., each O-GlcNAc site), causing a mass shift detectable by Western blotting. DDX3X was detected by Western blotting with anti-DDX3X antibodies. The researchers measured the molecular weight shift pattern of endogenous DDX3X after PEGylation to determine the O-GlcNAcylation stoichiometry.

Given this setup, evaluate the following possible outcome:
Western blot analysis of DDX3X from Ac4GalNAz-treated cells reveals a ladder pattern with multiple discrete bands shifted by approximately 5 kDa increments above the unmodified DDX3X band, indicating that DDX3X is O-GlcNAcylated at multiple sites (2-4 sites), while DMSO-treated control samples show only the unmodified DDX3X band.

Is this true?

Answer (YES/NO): NO